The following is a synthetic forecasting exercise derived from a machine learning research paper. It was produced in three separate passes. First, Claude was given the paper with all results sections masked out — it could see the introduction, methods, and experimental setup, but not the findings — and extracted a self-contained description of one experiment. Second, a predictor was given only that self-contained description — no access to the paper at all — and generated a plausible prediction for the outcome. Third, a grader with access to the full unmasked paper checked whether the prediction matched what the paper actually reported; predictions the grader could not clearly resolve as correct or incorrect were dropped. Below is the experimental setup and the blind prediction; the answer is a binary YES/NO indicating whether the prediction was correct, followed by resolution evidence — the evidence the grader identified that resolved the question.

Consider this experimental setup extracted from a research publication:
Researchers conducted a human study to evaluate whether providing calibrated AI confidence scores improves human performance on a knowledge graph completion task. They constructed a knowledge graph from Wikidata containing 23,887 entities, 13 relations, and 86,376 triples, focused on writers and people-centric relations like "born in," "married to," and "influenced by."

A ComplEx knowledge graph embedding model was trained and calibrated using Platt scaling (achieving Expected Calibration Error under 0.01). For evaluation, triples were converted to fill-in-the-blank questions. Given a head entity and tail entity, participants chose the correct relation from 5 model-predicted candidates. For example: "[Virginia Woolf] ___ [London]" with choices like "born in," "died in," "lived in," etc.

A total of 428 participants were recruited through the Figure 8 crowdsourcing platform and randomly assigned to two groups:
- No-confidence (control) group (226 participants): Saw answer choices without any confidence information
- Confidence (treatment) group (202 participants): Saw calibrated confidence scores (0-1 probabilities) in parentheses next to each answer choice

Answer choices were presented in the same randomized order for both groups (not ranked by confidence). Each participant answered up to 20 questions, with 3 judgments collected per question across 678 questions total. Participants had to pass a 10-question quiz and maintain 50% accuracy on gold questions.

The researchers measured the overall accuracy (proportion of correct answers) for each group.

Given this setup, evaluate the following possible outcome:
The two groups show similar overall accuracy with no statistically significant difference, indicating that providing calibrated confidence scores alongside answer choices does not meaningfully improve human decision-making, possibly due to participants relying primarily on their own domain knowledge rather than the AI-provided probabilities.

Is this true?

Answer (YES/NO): NO